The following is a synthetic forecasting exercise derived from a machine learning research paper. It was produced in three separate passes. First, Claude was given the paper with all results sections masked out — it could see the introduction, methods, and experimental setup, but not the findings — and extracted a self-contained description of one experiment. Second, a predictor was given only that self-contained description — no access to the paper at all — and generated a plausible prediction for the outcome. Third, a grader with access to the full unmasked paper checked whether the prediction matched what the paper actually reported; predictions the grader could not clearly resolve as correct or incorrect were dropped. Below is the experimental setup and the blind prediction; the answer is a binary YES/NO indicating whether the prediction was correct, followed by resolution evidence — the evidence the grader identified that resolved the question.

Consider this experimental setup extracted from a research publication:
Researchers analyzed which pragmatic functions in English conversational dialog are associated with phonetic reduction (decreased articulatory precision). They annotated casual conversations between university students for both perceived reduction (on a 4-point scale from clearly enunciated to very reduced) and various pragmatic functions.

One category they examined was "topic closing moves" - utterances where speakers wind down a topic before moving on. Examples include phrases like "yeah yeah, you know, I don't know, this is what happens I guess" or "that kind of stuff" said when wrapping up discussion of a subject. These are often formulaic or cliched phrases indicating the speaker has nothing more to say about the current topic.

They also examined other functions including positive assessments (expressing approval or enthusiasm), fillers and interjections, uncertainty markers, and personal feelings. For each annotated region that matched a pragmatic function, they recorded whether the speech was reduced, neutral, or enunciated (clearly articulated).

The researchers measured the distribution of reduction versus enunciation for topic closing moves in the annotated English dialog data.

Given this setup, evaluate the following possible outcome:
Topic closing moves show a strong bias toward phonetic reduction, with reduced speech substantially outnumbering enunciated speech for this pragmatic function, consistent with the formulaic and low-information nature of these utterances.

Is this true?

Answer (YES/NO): YES